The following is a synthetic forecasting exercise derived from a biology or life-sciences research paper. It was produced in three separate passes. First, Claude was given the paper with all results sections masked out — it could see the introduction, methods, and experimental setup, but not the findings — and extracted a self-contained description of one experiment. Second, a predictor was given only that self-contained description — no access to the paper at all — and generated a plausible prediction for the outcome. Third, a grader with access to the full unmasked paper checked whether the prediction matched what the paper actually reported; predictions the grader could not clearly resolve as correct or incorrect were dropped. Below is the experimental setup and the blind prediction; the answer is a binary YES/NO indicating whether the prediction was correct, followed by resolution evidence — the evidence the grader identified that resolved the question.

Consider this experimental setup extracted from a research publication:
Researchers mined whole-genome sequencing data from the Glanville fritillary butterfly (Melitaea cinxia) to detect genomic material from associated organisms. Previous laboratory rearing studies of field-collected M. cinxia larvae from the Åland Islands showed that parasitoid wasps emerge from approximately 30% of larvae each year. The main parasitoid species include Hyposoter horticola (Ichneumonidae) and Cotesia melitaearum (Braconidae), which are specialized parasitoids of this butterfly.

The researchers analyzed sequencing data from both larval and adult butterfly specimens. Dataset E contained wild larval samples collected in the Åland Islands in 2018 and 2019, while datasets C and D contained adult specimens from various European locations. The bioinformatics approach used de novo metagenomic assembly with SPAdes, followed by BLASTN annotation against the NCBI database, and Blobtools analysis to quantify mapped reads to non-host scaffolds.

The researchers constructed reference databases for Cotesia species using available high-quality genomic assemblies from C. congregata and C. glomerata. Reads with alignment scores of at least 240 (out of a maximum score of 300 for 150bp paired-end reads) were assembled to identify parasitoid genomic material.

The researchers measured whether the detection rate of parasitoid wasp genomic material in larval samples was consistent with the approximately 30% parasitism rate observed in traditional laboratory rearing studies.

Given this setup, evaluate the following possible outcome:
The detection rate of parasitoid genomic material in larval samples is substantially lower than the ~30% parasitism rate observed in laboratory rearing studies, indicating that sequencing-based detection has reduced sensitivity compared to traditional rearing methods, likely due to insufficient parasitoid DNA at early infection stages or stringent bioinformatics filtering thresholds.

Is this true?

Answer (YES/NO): YES